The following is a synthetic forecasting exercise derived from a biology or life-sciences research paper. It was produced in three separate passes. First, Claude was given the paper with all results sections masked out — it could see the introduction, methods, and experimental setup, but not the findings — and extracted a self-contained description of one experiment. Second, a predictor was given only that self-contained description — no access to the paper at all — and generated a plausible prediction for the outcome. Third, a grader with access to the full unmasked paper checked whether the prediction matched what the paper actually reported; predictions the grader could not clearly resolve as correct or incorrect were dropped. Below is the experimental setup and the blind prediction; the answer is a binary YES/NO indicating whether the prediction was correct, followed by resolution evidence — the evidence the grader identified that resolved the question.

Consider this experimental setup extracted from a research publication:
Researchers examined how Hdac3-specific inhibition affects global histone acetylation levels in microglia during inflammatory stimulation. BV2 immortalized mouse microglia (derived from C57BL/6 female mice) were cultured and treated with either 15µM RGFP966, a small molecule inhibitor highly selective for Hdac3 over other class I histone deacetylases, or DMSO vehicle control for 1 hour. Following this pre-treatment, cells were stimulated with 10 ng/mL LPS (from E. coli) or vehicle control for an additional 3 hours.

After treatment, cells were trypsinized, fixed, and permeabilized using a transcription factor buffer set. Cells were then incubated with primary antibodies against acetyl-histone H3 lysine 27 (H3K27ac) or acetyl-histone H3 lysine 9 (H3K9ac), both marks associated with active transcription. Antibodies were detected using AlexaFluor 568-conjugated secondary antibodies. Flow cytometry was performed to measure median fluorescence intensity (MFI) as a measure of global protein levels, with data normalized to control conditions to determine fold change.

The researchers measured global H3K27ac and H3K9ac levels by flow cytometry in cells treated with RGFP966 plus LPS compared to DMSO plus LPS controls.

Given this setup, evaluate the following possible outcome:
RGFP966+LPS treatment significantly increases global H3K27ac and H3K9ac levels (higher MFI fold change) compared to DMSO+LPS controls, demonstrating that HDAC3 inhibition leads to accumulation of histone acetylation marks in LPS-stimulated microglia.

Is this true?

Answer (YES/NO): YES